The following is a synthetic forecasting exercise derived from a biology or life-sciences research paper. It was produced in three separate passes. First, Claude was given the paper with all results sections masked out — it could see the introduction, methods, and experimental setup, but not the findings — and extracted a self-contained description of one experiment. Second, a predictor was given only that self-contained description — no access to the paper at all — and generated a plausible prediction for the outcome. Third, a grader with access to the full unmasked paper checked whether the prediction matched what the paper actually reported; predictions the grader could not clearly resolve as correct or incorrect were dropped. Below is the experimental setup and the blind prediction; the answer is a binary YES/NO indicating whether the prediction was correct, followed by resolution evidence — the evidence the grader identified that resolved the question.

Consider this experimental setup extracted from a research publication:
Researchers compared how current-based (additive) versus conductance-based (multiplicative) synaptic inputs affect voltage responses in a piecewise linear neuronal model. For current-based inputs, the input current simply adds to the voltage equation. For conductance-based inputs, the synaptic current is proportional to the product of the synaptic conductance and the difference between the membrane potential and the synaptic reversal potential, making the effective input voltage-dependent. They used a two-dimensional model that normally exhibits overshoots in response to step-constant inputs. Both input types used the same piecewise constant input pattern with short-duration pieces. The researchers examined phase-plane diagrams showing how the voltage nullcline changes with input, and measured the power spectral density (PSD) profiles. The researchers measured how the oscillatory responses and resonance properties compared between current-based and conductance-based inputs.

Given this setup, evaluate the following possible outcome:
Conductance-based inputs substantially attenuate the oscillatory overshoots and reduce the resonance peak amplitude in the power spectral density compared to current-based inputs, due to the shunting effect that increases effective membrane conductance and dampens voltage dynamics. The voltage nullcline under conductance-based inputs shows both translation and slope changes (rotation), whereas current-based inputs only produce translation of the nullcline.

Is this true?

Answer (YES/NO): YES